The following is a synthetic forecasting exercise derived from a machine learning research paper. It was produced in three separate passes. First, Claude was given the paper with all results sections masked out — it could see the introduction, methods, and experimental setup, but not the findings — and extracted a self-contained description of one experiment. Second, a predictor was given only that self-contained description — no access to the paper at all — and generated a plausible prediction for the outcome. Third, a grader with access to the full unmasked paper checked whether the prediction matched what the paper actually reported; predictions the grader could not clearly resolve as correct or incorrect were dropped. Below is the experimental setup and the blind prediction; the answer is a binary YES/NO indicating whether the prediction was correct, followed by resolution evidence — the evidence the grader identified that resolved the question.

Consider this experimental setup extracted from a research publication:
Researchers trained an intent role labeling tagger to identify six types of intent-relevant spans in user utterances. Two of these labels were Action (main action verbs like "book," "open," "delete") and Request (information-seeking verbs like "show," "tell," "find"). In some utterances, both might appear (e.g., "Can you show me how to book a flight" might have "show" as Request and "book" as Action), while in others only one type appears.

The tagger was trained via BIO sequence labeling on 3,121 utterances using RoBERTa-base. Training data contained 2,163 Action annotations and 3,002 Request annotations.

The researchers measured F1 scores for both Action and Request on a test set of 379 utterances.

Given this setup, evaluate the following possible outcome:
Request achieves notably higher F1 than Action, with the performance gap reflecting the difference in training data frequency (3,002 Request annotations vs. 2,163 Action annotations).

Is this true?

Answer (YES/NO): NO